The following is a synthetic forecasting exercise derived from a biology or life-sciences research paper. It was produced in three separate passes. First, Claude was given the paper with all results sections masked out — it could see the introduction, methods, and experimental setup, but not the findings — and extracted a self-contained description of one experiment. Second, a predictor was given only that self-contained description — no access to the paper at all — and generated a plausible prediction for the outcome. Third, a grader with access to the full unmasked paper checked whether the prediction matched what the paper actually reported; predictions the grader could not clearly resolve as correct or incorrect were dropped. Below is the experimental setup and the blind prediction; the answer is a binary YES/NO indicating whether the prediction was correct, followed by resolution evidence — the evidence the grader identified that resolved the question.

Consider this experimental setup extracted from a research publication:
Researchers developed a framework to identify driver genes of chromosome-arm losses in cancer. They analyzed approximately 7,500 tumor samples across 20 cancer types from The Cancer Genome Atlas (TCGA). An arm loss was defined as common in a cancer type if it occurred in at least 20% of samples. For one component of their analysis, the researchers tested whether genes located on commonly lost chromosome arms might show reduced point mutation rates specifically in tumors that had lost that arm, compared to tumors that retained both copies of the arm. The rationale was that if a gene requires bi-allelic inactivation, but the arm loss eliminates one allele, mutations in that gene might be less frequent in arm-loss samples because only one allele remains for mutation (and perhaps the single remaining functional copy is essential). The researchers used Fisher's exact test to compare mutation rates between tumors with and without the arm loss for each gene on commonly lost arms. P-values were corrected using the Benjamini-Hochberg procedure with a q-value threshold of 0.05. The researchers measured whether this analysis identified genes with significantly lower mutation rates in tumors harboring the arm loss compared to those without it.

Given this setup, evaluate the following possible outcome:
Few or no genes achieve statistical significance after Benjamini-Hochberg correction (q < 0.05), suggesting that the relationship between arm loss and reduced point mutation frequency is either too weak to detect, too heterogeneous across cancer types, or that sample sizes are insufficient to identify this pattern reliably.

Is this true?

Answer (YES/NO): NO